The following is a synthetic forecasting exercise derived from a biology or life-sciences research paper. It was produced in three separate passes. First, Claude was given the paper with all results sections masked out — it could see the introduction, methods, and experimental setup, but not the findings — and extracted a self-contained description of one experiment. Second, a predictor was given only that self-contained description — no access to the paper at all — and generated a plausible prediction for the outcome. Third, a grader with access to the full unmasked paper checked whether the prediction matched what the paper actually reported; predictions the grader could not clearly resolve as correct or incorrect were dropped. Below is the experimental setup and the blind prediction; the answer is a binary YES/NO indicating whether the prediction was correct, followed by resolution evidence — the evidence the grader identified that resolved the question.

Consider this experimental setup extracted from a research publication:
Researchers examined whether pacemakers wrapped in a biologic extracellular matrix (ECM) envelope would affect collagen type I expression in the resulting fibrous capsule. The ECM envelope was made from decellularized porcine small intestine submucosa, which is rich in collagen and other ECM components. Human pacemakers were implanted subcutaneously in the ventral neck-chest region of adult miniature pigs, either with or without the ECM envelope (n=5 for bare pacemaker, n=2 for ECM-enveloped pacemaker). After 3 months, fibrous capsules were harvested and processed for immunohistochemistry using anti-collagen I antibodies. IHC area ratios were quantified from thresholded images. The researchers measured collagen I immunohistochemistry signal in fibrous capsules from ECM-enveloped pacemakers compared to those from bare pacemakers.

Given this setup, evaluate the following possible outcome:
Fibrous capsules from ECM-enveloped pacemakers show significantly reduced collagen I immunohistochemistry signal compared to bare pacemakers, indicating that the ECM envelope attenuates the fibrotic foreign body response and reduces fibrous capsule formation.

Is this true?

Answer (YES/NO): NO